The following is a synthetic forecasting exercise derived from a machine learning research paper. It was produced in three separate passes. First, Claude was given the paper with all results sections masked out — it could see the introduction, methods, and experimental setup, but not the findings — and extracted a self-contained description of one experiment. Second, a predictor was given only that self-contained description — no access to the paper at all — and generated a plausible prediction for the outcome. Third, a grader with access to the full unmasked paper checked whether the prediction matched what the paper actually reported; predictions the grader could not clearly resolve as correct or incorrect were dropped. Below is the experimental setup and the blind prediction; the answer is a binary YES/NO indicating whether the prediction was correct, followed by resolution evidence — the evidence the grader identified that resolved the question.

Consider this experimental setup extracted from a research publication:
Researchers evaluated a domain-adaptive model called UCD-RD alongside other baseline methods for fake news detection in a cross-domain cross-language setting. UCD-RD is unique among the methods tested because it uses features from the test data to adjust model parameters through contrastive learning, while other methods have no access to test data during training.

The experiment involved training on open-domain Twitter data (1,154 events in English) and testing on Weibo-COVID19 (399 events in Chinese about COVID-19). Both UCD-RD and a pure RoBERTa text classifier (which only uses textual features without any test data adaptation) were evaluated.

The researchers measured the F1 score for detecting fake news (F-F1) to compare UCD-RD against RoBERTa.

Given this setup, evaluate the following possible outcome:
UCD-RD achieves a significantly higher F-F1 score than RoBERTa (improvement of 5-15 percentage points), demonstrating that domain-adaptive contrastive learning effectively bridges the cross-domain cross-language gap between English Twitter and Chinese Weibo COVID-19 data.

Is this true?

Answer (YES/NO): NO